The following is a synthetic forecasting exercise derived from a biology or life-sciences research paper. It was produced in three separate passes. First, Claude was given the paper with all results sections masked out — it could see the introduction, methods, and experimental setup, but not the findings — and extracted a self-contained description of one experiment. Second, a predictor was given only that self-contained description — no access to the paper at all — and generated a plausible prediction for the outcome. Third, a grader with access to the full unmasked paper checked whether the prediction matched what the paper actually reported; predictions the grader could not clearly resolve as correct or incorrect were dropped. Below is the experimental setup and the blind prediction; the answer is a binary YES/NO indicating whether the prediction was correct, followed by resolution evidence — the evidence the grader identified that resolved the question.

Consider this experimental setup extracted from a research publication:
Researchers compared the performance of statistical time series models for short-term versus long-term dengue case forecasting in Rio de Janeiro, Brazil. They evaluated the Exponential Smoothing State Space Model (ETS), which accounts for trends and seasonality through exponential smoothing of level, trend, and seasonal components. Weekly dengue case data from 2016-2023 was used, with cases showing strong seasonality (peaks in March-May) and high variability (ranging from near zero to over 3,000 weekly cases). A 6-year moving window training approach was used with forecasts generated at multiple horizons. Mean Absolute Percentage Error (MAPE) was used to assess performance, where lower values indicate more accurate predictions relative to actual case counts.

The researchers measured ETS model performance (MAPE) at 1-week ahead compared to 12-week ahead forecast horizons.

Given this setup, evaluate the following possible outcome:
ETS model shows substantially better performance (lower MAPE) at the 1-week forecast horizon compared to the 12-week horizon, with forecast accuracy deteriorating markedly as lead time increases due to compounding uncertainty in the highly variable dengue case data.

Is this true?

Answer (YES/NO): YES